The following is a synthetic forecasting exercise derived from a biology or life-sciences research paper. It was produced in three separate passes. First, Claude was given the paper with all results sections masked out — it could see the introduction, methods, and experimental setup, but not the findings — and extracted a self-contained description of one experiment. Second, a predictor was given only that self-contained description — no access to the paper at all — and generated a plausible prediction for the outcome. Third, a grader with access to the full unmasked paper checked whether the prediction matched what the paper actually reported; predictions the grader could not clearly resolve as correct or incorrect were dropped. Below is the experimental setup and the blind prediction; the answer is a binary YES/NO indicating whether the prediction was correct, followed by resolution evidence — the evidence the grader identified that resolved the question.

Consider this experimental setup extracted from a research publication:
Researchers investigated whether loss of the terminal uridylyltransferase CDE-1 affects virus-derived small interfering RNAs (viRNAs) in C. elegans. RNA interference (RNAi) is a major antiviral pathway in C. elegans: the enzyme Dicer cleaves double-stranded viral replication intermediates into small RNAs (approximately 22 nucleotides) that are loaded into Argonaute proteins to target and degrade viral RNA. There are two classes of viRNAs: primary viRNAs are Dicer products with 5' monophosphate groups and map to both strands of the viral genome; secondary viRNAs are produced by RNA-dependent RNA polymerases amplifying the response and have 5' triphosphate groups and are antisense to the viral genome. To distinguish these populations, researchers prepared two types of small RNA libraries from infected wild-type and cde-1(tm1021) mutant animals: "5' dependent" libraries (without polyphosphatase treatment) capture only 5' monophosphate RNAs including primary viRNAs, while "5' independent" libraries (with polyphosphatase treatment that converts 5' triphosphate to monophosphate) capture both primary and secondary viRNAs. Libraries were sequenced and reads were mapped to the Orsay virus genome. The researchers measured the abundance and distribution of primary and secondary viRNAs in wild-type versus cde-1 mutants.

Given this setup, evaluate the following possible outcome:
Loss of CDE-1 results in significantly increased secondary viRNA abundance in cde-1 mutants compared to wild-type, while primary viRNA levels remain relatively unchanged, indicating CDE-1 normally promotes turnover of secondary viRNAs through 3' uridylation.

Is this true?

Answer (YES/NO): NO